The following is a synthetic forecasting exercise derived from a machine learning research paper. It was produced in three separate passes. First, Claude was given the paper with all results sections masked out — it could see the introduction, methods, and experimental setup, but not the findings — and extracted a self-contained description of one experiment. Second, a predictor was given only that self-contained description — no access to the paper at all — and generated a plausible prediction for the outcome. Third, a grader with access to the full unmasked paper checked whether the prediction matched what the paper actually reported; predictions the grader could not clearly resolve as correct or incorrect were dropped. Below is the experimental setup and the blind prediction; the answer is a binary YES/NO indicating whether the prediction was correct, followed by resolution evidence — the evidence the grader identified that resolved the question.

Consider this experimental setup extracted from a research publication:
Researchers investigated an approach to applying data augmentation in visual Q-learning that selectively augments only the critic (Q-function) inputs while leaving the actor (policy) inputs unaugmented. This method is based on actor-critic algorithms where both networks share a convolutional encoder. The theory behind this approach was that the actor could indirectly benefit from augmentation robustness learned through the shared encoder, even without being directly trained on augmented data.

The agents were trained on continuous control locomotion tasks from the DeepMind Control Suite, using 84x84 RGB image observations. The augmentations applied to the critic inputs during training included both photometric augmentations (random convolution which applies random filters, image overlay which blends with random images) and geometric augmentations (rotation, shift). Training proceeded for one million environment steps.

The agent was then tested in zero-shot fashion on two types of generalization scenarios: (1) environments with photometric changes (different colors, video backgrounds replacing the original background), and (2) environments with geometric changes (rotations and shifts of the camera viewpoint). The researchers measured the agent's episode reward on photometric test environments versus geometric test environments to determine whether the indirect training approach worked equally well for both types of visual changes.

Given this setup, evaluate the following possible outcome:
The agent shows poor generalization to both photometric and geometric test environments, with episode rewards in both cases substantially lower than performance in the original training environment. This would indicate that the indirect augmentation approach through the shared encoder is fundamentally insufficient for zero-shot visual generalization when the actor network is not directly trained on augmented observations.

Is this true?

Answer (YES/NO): NO